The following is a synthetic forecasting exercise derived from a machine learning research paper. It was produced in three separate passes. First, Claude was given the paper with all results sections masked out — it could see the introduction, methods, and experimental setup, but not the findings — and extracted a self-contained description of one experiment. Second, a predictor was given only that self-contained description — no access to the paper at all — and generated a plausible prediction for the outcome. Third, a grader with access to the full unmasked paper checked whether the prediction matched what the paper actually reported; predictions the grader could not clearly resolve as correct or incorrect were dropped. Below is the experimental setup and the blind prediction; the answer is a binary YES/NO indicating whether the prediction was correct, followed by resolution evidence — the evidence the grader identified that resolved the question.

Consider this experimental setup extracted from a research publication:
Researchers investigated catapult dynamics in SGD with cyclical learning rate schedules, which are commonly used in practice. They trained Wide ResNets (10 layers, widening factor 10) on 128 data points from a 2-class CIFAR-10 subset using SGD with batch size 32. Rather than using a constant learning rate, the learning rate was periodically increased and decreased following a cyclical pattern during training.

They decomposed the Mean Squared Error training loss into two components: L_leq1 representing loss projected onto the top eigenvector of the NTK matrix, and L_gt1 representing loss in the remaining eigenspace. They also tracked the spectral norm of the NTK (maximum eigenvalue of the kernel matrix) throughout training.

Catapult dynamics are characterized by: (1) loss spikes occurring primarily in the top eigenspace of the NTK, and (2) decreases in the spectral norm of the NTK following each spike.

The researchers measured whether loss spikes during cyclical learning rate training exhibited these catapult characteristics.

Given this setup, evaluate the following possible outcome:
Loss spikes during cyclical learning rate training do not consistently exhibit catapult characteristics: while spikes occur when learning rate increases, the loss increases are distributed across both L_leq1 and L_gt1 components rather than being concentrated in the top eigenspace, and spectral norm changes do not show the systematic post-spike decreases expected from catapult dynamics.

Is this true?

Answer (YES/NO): NO